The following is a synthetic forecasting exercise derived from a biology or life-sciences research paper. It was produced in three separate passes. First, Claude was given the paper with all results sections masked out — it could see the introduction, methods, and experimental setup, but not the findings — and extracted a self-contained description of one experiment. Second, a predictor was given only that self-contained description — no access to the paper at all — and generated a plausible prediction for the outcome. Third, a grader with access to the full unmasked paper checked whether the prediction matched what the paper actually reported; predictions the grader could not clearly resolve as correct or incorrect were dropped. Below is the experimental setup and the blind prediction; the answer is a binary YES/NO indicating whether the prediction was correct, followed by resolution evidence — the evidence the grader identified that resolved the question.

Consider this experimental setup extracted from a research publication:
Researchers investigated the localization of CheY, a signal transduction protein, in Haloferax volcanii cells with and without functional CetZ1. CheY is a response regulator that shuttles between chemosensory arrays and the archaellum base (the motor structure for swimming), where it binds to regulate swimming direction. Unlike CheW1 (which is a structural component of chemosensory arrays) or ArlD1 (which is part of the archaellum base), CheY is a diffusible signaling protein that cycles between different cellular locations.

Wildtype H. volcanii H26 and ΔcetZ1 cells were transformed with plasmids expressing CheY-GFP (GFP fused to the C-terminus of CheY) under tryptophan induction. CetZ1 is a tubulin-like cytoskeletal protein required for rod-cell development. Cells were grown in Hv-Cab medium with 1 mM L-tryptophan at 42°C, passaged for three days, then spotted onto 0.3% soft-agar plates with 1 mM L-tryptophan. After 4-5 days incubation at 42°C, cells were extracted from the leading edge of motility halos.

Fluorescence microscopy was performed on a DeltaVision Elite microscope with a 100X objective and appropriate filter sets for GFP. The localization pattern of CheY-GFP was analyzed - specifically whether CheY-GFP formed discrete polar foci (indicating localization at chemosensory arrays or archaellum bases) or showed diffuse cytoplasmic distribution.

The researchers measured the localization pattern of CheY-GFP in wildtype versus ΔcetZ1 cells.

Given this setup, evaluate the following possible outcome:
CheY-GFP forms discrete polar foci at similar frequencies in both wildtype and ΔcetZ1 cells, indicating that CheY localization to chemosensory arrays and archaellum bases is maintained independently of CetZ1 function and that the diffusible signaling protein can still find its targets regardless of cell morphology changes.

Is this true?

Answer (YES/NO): NO